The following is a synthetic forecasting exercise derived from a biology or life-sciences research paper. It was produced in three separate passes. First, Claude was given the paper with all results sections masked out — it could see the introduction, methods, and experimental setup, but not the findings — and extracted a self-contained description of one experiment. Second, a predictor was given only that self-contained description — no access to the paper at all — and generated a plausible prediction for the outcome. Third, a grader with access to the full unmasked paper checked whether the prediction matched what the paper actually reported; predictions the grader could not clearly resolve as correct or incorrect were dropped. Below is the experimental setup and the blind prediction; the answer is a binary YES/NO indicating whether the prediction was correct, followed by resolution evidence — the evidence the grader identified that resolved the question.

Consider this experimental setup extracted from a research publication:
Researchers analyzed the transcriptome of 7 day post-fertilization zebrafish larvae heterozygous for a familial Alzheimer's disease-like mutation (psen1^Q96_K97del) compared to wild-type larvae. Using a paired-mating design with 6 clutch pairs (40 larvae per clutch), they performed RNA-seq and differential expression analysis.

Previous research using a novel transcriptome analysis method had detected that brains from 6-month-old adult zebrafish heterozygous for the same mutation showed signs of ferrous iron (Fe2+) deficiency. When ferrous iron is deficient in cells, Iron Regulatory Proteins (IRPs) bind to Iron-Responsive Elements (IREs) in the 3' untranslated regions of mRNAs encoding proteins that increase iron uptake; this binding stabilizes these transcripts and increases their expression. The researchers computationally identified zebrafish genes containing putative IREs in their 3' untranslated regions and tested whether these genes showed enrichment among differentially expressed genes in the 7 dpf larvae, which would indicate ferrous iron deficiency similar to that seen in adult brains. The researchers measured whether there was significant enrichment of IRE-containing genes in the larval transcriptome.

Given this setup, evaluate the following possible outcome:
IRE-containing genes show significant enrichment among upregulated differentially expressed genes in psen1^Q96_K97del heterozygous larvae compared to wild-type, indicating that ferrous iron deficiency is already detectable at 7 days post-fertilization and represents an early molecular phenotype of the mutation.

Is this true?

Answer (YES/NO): NO